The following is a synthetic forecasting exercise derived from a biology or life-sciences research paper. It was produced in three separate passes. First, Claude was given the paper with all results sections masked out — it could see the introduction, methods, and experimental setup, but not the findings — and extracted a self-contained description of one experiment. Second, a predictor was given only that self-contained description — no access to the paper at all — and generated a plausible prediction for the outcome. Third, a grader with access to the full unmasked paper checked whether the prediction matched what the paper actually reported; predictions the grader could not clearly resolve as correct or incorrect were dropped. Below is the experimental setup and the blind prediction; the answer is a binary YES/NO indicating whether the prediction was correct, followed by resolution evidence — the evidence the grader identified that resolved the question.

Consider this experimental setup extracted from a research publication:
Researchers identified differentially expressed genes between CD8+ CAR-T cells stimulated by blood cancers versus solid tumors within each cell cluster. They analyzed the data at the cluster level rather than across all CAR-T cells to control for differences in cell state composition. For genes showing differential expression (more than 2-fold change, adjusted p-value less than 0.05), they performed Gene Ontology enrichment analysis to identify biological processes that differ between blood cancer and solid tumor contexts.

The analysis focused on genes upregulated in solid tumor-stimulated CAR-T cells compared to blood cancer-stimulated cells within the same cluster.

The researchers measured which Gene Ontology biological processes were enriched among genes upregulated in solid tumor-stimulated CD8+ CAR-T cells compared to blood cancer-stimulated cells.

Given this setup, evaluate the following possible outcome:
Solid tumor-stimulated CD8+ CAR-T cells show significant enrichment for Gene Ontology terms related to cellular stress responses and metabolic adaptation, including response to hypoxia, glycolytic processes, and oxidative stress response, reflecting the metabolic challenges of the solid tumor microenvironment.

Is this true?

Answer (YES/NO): NO